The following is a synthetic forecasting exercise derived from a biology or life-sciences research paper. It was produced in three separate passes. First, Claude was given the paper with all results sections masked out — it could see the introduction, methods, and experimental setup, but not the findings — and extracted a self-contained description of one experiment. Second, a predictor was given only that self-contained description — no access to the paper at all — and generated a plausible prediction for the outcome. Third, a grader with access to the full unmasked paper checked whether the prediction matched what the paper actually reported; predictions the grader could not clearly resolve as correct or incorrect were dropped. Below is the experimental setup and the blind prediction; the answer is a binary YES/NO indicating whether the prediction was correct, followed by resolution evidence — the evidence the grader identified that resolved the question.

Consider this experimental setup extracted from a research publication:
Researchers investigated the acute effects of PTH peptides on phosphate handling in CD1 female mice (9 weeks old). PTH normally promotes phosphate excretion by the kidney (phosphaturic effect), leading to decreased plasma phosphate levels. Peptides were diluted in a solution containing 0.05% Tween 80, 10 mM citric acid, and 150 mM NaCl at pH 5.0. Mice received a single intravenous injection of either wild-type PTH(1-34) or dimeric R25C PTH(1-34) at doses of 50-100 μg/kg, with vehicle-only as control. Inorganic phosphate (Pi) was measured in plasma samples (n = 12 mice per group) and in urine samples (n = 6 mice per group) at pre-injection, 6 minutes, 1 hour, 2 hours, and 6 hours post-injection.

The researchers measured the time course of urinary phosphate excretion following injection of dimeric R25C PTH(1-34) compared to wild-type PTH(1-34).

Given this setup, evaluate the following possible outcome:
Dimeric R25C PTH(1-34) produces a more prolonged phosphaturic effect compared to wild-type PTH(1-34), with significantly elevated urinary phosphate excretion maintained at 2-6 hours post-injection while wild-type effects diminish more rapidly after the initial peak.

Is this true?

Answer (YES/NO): NO